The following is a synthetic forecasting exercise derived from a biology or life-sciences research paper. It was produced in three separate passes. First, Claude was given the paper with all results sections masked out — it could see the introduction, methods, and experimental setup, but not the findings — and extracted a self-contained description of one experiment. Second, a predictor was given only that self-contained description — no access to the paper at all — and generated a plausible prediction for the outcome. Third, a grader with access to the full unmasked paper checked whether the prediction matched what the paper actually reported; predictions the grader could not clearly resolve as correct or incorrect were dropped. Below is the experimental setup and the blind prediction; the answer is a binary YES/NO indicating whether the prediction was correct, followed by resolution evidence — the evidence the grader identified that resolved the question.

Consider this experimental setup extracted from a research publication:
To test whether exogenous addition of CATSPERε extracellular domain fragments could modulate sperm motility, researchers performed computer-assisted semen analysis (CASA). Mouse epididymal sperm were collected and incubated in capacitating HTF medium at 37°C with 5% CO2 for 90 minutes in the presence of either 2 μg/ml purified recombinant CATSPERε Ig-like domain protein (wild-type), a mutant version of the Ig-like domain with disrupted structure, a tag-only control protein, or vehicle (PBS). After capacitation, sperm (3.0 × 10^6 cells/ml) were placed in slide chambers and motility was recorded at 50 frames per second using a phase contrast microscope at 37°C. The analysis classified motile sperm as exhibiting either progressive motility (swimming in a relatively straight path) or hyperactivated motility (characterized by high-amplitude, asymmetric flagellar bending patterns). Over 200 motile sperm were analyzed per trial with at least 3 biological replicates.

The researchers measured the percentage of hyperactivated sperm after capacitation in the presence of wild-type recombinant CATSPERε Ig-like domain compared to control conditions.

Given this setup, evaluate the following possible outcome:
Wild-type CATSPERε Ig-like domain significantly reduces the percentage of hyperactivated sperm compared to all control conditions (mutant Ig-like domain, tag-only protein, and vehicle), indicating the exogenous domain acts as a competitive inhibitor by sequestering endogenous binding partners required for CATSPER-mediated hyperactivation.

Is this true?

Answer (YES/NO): YES